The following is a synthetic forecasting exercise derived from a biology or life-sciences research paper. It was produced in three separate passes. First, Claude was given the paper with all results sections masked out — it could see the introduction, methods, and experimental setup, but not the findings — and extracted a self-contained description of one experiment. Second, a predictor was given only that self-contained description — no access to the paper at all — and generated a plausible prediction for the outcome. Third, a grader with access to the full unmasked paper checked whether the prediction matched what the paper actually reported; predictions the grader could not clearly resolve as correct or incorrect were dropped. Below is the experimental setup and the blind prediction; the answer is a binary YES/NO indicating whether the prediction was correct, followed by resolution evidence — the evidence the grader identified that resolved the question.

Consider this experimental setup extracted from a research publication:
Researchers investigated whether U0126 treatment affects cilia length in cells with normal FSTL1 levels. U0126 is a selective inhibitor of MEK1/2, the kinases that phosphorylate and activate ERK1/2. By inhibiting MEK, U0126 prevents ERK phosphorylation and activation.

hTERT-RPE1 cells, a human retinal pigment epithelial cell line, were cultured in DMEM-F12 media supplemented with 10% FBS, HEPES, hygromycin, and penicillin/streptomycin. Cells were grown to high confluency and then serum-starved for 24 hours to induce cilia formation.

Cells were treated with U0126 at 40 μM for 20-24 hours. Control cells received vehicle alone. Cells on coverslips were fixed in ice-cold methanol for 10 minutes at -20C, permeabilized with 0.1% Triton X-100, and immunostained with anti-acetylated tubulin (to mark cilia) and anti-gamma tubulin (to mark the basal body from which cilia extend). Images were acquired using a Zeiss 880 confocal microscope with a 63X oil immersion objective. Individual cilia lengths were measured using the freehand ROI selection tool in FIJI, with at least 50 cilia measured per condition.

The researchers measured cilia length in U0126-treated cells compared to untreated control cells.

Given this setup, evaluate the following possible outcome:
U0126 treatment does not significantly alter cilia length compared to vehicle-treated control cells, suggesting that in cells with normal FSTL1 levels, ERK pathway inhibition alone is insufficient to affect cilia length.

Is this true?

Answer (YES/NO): NO